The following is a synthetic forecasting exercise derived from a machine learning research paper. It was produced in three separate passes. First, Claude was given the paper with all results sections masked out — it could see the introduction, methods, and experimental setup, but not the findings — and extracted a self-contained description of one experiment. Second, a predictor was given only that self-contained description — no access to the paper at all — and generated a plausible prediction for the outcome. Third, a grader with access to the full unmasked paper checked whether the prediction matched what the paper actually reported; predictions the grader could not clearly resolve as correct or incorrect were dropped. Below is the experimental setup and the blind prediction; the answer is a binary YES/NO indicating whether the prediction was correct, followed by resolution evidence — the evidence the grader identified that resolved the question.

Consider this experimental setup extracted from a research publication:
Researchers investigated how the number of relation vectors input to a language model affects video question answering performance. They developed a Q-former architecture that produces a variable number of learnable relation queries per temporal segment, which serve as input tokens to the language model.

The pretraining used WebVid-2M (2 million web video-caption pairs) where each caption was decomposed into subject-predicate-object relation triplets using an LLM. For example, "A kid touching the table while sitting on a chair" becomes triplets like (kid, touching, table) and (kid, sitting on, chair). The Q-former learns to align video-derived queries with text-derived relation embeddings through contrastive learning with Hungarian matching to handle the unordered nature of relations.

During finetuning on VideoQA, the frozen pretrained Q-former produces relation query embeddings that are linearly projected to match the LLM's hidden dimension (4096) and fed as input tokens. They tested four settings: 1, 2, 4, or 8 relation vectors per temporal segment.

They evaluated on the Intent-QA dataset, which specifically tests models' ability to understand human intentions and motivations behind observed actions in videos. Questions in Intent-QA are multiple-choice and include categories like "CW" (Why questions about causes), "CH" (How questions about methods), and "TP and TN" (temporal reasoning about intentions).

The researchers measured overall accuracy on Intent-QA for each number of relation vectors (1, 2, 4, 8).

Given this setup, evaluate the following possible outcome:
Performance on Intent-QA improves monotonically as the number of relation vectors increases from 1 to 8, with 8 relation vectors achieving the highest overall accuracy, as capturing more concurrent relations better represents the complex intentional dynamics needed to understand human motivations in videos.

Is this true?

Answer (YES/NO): YES